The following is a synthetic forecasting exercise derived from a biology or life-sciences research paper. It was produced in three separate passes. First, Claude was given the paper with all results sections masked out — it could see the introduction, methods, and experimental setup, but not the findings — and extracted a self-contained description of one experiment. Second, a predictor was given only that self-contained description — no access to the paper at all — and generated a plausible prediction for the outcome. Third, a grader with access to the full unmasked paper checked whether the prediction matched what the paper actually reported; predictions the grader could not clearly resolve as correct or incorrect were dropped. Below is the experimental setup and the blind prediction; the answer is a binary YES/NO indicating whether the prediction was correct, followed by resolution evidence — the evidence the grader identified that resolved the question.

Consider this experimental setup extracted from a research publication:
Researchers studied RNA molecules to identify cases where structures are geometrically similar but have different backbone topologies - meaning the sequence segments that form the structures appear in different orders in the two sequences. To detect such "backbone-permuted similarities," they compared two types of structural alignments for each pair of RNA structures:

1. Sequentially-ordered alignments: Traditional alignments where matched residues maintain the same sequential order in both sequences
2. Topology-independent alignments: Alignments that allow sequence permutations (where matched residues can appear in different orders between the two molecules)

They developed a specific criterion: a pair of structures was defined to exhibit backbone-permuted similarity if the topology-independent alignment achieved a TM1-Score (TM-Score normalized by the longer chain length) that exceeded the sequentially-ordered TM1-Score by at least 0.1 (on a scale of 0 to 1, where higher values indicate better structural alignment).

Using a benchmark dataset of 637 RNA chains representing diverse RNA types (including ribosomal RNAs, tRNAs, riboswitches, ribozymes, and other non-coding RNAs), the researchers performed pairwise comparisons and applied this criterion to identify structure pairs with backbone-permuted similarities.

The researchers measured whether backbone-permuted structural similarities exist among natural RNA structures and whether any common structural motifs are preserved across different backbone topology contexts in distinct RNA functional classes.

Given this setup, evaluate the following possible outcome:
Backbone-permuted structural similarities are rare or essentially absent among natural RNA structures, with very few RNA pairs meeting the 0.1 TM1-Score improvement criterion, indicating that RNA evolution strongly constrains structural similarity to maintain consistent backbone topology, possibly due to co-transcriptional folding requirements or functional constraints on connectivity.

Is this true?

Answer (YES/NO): NO